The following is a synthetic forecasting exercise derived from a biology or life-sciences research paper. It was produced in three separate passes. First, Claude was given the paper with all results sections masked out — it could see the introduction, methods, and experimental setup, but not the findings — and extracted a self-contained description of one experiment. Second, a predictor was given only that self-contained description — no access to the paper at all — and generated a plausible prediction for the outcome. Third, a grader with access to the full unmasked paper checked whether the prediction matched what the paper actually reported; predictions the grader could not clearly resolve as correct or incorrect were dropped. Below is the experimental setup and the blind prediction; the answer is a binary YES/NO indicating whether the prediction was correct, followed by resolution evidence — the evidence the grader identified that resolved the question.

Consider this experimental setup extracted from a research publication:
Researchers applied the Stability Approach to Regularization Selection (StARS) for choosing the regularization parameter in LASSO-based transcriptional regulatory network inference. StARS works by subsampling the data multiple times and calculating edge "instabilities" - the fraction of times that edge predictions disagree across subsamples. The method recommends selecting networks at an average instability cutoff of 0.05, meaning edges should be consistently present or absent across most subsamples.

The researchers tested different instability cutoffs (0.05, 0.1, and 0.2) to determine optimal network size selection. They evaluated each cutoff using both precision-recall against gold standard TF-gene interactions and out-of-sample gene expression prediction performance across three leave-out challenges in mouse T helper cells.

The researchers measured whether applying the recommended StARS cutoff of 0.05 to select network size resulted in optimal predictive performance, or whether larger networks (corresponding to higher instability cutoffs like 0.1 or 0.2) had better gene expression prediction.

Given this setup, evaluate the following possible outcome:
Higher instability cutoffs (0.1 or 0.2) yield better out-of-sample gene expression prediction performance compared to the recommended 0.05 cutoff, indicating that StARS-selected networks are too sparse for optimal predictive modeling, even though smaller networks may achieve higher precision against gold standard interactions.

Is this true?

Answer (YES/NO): NO